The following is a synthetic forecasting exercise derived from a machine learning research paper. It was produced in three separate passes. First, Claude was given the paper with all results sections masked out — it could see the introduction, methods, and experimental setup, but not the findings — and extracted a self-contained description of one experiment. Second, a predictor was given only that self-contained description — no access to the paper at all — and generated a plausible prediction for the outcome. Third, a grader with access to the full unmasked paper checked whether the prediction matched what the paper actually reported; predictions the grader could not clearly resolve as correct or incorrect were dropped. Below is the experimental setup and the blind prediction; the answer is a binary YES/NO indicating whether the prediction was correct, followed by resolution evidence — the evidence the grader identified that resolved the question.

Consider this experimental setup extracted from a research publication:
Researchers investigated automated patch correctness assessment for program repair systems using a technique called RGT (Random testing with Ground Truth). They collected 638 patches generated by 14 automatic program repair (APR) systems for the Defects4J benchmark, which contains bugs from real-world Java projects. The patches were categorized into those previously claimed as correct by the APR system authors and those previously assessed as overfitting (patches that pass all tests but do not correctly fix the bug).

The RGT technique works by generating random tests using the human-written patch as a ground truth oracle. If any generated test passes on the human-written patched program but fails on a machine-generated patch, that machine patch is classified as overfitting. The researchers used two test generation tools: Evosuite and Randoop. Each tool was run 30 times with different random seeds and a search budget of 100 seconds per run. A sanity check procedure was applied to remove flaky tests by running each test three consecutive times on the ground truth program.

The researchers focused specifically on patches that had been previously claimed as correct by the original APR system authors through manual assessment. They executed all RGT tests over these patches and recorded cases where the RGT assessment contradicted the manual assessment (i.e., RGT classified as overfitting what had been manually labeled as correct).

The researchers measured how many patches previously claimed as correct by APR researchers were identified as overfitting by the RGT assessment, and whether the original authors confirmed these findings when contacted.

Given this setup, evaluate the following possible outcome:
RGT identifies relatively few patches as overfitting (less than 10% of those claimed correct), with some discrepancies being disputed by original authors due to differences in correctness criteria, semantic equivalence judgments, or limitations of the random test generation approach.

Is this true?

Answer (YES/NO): NO